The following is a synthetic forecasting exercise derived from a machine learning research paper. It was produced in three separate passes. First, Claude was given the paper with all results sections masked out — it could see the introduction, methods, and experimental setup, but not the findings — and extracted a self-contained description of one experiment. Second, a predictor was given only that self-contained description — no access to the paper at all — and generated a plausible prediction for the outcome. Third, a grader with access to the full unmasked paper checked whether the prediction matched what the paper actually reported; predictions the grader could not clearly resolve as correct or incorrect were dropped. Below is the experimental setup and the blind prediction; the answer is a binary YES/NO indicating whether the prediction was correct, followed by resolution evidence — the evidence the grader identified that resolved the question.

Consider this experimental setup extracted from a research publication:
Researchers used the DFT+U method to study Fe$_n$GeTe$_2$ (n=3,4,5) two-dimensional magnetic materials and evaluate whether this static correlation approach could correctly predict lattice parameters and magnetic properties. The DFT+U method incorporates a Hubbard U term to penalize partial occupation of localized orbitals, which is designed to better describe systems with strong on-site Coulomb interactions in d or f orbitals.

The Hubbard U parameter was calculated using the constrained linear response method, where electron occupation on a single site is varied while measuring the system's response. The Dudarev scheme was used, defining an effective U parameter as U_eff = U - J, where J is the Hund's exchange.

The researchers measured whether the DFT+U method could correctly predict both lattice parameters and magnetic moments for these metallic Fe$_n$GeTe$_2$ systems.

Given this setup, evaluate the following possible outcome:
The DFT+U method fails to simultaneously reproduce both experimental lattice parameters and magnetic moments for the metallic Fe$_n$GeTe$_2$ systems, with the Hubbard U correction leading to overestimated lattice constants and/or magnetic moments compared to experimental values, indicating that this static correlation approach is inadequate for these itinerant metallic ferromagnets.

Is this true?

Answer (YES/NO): YES